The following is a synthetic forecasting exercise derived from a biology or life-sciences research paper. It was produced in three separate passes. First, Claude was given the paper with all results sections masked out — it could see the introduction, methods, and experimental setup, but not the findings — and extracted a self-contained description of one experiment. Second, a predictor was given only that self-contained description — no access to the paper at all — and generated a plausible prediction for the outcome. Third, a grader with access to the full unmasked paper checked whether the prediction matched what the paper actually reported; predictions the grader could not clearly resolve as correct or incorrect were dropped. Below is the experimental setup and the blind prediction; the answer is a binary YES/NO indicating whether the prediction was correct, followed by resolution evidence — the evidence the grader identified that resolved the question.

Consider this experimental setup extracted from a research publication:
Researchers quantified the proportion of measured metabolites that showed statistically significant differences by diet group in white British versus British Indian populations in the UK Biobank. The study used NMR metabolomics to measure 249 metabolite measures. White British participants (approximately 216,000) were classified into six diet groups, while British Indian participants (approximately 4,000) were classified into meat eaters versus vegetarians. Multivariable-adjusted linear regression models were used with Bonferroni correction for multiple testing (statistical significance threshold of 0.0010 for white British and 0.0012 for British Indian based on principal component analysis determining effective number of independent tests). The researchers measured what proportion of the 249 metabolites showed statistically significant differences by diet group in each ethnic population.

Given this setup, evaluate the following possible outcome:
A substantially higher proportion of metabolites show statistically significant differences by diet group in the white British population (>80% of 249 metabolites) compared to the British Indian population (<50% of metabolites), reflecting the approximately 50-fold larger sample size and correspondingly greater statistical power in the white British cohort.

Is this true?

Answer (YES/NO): YES